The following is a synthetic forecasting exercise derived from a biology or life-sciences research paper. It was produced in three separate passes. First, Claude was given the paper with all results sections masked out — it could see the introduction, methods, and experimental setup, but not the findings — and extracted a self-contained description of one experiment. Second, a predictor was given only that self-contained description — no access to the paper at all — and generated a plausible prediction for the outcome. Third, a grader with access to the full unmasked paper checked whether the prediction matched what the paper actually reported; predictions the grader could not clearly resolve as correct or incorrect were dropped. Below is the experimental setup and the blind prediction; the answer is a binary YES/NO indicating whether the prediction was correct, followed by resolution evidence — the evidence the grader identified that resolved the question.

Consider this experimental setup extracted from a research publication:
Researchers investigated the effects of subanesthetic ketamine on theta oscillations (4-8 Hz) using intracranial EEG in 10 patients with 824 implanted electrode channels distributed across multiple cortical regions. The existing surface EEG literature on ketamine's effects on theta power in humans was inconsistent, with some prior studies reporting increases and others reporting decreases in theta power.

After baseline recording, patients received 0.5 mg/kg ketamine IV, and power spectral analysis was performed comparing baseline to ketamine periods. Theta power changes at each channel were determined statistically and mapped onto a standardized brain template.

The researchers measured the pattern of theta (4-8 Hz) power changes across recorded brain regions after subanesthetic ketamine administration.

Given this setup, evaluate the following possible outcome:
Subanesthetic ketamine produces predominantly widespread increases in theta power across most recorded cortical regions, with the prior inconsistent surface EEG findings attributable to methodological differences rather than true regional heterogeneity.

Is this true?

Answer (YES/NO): NO